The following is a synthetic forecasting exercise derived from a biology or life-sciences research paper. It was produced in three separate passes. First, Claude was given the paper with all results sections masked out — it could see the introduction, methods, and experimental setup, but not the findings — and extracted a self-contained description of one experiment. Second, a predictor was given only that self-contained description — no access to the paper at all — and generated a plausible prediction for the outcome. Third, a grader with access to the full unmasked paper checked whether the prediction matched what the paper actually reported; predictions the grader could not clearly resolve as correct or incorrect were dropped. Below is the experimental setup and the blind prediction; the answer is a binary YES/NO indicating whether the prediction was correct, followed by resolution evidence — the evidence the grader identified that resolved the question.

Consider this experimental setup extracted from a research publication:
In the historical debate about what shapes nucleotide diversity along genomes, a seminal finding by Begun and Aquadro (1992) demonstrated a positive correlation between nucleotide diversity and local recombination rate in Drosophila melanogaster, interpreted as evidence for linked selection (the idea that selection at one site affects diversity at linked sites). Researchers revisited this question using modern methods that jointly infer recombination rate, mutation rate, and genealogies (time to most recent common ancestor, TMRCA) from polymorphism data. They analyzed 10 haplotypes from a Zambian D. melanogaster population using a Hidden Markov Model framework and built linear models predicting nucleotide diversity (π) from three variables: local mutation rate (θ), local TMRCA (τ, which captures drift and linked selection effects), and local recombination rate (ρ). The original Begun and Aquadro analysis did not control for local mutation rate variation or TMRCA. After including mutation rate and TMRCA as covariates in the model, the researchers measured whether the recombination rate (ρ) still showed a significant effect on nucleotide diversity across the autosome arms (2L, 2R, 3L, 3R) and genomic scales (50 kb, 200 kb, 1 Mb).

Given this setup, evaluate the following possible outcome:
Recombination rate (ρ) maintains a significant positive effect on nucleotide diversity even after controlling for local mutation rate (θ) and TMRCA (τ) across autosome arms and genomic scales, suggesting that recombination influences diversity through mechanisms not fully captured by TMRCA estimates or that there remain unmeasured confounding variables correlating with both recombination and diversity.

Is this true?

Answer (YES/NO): NO